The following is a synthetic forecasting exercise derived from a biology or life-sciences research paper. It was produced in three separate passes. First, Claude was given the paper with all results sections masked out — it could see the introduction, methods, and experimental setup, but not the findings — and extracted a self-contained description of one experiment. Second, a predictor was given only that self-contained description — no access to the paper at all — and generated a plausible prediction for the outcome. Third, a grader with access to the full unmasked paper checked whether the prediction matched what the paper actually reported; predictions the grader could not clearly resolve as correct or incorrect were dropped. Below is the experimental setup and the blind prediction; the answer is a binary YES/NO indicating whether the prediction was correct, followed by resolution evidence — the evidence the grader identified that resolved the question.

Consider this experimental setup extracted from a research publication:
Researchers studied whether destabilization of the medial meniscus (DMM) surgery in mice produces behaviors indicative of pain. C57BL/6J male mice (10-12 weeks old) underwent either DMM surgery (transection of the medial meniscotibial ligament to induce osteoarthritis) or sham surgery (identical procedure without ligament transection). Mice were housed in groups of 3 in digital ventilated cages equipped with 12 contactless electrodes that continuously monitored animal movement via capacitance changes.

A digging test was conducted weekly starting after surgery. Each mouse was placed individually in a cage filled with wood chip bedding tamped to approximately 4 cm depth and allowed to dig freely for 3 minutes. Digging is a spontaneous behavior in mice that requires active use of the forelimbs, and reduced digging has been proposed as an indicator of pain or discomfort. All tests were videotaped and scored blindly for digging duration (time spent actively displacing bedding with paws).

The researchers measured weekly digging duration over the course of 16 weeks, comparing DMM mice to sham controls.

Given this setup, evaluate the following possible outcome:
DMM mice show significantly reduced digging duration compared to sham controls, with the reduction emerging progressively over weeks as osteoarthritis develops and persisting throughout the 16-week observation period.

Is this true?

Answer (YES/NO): NO